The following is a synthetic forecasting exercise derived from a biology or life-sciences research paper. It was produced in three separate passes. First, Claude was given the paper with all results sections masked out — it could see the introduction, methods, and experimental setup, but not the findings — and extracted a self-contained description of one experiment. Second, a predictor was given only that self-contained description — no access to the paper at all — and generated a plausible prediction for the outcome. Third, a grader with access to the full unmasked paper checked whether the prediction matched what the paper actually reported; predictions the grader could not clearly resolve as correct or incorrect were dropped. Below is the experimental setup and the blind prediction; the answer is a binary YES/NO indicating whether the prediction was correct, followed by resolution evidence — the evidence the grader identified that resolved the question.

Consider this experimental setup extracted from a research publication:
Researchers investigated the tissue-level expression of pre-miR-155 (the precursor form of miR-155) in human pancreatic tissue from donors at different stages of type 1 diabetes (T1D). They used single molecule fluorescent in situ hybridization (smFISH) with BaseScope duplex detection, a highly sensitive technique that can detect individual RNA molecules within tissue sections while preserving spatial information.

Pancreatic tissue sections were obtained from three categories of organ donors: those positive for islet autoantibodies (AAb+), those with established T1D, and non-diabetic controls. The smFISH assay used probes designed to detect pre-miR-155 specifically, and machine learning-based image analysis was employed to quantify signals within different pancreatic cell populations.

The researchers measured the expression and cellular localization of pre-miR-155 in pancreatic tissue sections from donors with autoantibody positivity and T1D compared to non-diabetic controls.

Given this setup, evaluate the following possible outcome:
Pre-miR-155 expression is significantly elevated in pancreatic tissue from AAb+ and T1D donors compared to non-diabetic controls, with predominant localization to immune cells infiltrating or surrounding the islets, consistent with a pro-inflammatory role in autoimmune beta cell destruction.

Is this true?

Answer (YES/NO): NO